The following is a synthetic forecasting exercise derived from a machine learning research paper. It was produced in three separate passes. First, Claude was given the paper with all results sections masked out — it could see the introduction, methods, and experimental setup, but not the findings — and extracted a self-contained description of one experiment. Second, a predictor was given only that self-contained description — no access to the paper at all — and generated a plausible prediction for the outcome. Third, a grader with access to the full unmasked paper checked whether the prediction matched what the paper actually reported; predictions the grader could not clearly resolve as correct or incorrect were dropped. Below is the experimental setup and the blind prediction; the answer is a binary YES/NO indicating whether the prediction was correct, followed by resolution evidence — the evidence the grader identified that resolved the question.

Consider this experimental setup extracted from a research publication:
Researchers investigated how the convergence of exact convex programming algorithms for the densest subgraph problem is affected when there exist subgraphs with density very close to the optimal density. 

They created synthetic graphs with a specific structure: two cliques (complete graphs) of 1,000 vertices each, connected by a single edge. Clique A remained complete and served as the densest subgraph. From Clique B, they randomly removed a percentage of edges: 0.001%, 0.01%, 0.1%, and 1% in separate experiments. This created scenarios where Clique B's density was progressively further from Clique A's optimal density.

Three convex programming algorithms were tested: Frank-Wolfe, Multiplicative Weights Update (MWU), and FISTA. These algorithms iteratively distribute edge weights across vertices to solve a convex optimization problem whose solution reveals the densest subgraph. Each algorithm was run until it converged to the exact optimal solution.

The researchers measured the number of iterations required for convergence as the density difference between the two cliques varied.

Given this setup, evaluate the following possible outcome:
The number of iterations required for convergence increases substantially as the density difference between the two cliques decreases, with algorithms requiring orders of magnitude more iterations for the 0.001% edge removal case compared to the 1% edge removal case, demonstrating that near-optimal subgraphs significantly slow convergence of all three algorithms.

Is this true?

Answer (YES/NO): YES